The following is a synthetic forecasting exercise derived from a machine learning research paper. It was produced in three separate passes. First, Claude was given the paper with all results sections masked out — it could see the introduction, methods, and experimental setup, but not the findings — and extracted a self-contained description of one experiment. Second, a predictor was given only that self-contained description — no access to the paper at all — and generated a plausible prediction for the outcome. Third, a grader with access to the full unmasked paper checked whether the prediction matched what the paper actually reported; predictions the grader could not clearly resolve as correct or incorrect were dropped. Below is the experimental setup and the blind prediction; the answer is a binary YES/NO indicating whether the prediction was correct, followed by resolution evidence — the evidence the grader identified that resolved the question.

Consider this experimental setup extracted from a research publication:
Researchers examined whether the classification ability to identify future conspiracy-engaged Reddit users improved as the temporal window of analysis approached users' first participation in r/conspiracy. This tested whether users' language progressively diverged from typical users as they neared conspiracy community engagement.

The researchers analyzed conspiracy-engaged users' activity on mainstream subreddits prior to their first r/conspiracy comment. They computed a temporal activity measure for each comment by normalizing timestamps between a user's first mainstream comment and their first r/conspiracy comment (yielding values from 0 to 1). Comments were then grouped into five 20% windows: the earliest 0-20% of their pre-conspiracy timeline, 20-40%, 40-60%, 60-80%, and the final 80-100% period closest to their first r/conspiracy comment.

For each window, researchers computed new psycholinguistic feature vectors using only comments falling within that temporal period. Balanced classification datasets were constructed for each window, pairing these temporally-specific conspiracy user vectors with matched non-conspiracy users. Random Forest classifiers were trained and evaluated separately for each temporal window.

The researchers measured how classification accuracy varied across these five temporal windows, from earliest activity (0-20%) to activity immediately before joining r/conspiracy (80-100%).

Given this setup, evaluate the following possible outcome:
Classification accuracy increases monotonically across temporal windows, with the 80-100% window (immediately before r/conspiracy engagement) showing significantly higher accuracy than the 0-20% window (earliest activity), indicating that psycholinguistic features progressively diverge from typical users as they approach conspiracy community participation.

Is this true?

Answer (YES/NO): NO